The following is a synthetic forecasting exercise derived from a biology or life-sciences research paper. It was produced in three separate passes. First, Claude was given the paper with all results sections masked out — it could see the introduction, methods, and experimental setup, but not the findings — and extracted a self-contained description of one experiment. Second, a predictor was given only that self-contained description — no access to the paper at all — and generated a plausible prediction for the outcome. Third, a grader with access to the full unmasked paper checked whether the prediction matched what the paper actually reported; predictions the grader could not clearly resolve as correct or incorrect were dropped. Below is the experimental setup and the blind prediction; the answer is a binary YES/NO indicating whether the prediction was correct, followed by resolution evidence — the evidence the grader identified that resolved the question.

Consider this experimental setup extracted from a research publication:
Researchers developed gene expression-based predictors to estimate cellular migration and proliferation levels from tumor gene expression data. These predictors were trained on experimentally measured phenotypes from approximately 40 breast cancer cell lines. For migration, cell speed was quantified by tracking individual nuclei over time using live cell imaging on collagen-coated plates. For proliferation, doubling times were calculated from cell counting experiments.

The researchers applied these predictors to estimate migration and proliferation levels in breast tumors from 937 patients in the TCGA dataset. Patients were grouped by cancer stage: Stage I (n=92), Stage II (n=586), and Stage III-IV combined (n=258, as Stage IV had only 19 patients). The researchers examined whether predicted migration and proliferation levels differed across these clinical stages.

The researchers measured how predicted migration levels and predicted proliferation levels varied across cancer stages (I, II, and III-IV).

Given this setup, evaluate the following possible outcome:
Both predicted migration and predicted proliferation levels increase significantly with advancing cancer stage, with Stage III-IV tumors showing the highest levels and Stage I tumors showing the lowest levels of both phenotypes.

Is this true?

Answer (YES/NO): NO